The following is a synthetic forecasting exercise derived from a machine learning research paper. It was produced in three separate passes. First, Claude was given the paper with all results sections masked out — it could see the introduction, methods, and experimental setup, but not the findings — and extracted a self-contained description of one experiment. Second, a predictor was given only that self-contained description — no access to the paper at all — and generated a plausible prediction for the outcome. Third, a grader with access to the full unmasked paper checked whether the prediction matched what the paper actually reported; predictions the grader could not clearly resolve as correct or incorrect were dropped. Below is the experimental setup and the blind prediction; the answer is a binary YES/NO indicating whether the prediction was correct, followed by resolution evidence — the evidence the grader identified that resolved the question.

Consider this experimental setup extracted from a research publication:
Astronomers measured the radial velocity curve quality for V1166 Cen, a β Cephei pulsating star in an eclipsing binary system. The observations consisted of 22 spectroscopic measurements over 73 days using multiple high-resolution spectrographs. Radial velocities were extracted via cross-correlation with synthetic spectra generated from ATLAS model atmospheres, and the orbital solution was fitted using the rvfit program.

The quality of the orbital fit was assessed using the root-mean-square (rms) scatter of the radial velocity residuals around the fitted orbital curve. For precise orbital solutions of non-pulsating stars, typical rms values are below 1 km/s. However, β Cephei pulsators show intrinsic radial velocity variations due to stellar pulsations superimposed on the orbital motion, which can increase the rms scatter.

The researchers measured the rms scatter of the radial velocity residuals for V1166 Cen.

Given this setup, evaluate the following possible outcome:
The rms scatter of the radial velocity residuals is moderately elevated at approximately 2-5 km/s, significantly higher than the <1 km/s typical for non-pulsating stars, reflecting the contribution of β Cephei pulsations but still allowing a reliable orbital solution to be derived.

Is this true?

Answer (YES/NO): YES